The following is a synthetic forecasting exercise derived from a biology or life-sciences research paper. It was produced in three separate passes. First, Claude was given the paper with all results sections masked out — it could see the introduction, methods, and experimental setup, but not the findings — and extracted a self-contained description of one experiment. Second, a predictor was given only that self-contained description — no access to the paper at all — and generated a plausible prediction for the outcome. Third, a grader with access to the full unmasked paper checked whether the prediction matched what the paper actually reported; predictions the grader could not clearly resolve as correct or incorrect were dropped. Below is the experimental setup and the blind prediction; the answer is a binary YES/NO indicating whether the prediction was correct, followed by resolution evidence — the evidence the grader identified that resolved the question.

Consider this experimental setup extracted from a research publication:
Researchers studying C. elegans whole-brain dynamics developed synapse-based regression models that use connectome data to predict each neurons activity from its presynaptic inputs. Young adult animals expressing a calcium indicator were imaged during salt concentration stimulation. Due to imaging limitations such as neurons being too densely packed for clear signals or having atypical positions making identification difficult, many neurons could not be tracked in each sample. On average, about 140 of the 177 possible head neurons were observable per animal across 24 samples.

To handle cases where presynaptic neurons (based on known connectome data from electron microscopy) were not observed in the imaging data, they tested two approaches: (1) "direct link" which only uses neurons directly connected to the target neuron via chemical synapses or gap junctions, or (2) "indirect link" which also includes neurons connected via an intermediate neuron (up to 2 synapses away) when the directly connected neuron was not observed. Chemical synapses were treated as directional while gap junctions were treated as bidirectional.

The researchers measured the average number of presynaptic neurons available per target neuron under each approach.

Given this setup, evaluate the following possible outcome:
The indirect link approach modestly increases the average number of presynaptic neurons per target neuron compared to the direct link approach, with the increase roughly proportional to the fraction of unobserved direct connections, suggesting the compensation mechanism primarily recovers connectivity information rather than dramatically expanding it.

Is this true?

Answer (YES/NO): NO